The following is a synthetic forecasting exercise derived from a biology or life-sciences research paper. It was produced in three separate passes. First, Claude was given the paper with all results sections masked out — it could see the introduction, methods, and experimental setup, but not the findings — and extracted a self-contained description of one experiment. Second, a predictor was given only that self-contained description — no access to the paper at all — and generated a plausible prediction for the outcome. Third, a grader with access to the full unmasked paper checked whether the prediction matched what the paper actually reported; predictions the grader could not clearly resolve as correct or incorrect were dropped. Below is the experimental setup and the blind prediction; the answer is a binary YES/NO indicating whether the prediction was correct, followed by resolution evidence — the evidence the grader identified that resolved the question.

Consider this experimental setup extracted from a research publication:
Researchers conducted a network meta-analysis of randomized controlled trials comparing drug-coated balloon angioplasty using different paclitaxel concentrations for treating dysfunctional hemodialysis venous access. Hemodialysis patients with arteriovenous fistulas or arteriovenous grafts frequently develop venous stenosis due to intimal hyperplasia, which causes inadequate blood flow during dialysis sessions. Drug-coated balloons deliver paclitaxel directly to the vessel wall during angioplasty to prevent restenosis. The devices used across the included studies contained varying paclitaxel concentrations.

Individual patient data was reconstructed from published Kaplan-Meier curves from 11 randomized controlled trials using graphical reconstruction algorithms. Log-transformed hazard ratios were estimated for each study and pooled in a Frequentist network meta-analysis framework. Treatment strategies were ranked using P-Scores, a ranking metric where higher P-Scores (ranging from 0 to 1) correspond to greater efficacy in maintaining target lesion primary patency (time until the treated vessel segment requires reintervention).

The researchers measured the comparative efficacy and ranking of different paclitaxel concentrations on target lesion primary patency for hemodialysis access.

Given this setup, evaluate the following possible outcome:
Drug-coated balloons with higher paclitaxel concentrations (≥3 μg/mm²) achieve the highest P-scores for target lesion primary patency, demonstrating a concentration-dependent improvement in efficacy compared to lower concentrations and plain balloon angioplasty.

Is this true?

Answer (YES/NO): NO